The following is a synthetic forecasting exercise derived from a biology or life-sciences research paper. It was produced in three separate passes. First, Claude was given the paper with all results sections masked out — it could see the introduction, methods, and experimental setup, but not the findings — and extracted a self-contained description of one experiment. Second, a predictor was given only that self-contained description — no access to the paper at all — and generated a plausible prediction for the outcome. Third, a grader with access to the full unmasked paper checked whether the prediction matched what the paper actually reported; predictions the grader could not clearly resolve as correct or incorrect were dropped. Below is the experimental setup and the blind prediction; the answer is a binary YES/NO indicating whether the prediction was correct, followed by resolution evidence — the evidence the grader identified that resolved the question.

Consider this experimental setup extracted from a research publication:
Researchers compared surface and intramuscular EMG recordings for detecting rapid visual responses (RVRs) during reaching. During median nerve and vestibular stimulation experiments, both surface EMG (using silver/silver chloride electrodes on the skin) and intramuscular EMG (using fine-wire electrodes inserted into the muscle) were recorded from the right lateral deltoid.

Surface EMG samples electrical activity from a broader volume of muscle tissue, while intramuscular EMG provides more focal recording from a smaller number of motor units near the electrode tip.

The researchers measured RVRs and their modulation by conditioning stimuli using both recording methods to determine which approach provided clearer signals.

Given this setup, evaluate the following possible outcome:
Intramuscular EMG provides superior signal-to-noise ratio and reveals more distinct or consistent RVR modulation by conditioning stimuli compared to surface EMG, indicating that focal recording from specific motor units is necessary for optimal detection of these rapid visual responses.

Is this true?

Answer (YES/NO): NO